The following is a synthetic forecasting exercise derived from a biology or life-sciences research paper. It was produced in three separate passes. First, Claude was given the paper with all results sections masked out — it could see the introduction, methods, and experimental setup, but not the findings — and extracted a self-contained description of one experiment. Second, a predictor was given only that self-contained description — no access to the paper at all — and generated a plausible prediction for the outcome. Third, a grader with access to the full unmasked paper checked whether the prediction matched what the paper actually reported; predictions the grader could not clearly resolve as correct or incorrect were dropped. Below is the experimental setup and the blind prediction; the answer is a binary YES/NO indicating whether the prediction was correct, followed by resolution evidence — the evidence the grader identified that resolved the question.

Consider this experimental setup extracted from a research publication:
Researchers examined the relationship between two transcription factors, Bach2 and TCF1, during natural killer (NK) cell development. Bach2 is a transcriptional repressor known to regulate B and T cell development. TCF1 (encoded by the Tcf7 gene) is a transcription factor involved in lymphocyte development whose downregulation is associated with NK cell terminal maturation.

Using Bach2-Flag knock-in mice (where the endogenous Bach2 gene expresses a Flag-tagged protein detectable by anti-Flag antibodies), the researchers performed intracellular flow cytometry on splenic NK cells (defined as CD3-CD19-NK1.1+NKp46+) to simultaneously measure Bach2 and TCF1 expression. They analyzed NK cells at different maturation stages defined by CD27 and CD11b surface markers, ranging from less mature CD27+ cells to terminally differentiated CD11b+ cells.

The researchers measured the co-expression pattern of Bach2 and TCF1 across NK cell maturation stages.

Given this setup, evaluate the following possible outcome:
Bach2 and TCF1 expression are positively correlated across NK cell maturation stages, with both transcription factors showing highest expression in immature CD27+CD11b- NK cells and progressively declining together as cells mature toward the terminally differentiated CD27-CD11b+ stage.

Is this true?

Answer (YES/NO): NO